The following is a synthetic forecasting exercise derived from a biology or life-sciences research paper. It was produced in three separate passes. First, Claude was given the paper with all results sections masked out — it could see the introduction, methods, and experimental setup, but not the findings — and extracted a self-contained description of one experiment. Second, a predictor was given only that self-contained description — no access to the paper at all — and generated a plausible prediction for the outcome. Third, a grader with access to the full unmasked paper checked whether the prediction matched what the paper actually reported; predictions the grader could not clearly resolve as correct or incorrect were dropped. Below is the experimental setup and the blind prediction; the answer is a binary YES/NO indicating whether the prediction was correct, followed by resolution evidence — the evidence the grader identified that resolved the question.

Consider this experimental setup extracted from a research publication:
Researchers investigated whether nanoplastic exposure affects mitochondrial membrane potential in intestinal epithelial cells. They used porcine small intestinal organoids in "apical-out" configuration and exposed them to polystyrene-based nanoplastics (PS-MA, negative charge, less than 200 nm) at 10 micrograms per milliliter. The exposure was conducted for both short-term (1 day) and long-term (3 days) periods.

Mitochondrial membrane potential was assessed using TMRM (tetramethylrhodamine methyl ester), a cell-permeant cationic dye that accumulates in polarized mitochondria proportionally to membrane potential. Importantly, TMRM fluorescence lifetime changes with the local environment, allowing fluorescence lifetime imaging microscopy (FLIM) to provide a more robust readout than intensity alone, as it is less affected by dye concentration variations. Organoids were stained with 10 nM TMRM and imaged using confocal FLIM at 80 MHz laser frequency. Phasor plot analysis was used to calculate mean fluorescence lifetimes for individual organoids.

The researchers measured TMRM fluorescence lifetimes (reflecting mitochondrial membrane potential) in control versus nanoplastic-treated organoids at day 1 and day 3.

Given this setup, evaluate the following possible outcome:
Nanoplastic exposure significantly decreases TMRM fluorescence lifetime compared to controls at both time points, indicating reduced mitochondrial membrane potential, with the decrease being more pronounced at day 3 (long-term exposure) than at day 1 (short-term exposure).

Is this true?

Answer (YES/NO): NO